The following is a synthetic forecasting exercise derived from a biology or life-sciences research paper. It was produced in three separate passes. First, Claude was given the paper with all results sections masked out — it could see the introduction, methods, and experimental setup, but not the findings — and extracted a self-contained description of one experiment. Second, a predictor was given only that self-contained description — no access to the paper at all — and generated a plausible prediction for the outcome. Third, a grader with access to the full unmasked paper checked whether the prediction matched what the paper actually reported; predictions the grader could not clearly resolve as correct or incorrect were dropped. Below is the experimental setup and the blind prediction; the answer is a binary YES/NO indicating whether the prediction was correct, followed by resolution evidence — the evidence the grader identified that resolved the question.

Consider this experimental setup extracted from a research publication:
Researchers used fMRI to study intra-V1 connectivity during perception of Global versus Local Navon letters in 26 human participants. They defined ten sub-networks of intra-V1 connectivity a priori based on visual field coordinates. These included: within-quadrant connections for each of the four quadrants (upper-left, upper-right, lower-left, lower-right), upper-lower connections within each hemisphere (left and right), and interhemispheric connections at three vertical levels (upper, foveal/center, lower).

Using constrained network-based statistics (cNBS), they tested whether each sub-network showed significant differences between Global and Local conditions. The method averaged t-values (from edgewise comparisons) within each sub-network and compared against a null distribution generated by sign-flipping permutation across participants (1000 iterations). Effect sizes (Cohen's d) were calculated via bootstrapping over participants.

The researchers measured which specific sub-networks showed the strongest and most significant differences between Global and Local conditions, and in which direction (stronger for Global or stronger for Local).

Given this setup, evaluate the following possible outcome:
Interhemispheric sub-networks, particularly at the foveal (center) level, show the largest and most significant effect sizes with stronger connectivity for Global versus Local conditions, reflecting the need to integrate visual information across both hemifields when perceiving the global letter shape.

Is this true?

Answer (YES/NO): NO